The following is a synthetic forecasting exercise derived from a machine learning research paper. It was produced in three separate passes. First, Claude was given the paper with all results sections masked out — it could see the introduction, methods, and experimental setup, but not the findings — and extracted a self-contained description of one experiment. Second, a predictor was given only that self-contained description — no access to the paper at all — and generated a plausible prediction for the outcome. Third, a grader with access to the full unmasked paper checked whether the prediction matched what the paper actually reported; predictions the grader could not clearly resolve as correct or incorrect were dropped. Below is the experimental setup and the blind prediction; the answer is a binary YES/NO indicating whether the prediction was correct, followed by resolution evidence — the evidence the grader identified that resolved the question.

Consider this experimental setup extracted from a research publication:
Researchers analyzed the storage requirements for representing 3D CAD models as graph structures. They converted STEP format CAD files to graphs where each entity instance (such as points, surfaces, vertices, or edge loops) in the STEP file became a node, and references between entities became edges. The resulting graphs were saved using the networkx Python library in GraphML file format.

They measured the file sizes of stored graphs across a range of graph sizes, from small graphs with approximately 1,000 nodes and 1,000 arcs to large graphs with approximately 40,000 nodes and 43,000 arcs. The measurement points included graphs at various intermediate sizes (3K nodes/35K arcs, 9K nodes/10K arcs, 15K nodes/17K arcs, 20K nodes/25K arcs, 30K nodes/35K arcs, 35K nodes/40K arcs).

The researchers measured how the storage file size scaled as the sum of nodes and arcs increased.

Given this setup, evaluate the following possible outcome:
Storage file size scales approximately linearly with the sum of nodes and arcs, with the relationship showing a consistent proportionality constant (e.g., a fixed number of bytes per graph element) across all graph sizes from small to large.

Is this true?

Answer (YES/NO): NO